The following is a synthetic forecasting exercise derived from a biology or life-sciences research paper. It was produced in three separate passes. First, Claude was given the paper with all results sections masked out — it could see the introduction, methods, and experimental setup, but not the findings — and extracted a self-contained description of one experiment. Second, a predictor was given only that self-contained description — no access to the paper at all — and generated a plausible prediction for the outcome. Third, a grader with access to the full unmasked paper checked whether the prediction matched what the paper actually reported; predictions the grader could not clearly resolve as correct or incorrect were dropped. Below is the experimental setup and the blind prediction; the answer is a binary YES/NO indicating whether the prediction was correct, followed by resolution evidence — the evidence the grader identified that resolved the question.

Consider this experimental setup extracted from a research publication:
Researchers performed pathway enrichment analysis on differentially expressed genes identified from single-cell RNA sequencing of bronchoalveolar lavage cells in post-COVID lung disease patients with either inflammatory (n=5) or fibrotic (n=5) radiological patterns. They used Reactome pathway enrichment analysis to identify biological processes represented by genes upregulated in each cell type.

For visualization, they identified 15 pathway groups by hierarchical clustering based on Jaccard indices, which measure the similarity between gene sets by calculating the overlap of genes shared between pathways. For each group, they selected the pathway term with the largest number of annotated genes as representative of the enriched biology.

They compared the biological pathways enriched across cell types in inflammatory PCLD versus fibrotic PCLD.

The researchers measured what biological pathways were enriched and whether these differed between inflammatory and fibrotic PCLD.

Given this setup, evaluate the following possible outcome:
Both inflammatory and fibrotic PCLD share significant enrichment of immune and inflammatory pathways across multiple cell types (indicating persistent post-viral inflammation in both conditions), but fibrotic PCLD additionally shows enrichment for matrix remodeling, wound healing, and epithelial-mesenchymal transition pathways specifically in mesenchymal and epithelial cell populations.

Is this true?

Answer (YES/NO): NO